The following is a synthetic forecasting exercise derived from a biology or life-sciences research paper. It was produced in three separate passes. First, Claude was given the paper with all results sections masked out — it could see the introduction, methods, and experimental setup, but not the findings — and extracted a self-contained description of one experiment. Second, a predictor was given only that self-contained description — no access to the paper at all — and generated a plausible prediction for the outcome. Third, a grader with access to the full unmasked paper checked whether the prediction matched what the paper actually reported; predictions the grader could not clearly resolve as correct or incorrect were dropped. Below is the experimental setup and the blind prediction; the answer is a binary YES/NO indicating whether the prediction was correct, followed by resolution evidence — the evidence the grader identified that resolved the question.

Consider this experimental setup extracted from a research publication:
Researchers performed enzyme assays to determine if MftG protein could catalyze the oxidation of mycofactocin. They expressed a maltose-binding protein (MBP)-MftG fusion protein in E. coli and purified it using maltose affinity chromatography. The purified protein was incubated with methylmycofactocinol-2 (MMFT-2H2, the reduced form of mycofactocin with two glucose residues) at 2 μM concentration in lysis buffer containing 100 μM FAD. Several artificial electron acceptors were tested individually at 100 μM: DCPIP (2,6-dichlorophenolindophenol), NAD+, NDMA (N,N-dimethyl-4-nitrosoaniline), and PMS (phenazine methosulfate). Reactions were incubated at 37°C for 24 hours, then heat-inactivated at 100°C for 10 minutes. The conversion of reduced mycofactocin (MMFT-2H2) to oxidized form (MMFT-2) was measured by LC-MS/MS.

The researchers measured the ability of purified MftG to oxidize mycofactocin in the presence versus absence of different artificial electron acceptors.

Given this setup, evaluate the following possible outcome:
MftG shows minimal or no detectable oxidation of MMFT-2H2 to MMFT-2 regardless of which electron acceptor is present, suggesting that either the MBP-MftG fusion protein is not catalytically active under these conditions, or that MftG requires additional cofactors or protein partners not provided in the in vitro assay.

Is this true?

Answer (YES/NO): NO